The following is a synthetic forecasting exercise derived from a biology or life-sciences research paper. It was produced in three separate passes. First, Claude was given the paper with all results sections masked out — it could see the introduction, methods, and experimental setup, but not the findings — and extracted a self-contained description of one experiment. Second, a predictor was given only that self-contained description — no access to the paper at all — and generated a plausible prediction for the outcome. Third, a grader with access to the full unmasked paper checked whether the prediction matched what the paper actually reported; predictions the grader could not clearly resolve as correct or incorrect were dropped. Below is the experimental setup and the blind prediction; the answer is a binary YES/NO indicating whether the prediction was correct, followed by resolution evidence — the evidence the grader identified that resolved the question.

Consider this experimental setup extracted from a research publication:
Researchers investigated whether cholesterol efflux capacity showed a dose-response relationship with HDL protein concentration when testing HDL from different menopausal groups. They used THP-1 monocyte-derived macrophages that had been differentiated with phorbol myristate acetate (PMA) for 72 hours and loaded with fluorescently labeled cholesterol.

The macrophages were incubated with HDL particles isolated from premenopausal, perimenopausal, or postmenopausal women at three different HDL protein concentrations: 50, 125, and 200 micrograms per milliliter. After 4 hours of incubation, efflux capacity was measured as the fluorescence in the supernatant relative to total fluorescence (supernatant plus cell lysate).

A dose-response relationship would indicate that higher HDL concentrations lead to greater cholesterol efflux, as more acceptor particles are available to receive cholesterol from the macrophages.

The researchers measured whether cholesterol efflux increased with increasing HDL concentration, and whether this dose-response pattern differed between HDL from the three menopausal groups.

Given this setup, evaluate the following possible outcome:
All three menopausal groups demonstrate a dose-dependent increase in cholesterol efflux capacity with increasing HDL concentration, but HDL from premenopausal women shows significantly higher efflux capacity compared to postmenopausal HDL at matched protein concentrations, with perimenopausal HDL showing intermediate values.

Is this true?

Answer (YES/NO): NO